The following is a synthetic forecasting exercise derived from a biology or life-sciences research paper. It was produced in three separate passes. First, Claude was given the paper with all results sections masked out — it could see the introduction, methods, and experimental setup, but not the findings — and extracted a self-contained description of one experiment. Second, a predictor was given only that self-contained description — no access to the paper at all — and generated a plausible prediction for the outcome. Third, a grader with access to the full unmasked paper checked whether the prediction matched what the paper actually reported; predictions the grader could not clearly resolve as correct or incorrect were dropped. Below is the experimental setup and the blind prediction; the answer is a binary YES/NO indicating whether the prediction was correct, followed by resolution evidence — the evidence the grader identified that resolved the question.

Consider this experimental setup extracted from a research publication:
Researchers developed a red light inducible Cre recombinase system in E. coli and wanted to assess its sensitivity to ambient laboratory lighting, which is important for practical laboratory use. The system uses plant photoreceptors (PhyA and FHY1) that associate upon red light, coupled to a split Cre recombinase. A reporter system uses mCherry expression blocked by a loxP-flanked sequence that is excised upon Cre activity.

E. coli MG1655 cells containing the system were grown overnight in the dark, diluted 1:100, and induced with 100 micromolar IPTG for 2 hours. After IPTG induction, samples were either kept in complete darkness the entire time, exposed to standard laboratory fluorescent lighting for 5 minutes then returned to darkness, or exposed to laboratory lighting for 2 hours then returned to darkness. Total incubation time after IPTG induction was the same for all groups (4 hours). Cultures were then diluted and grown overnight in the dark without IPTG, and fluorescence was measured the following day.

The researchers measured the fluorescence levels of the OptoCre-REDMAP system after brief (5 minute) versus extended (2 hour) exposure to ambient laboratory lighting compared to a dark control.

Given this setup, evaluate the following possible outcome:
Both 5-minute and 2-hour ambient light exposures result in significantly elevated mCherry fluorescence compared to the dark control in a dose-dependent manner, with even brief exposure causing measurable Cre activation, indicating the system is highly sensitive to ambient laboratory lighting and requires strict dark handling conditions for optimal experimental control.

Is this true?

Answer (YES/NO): NO